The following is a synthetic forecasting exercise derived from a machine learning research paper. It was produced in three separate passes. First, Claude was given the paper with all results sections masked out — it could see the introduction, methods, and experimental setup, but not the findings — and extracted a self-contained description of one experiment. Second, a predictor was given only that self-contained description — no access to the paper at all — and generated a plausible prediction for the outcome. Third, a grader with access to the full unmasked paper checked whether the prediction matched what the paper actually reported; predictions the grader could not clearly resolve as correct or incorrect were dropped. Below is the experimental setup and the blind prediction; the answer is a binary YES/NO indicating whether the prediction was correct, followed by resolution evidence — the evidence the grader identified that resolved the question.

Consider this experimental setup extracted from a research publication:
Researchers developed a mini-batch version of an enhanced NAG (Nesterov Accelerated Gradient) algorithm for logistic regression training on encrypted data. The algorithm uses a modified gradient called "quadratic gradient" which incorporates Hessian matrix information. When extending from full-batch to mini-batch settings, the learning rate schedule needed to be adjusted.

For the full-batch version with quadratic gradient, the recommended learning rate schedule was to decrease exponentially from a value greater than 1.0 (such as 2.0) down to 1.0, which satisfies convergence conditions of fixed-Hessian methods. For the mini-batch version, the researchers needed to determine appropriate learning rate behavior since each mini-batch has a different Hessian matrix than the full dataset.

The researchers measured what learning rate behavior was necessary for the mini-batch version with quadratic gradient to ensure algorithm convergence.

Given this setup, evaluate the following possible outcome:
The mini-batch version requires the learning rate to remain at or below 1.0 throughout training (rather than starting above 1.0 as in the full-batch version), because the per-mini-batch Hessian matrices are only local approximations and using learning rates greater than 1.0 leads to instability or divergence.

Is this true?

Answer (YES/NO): NO